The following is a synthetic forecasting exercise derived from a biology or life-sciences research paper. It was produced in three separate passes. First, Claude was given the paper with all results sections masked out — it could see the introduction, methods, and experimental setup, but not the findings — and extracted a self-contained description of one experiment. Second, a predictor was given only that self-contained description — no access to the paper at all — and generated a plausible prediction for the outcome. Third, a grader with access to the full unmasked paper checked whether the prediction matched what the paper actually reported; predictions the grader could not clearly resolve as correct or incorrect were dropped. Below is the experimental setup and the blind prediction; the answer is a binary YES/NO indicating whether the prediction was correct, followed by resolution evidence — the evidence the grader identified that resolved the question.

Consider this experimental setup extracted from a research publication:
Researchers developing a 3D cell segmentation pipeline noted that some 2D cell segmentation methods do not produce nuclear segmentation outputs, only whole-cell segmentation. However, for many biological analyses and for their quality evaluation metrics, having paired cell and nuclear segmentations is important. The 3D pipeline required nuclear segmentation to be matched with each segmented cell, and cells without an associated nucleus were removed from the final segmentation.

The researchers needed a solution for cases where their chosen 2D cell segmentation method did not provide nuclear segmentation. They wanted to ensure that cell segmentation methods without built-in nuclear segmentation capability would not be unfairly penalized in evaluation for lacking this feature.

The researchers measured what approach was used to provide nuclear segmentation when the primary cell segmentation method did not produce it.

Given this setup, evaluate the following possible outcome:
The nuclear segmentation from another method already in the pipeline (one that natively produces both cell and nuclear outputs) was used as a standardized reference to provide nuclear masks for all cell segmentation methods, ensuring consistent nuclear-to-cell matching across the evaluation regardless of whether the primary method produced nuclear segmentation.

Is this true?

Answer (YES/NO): NO